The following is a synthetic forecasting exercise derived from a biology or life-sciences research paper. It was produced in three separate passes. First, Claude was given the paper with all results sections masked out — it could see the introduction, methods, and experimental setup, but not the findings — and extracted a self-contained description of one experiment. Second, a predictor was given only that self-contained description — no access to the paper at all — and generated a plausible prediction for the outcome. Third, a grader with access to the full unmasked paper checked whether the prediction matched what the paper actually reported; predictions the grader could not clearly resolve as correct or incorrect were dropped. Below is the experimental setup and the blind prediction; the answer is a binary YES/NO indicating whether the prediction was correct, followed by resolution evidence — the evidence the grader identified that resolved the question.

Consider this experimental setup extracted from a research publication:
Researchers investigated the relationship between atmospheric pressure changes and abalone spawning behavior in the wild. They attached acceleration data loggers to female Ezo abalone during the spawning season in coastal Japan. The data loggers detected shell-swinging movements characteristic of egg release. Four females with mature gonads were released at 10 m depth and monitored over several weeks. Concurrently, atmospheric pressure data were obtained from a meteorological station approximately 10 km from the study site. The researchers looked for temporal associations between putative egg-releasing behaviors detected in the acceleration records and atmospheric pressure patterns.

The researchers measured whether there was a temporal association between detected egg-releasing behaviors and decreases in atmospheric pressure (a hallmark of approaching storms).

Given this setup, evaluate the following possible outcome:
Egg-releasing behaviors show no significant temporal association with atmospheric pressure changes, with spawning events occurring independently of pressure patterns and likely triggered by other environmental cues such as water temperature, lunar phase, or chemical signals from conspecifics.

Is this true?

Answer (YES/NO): NO